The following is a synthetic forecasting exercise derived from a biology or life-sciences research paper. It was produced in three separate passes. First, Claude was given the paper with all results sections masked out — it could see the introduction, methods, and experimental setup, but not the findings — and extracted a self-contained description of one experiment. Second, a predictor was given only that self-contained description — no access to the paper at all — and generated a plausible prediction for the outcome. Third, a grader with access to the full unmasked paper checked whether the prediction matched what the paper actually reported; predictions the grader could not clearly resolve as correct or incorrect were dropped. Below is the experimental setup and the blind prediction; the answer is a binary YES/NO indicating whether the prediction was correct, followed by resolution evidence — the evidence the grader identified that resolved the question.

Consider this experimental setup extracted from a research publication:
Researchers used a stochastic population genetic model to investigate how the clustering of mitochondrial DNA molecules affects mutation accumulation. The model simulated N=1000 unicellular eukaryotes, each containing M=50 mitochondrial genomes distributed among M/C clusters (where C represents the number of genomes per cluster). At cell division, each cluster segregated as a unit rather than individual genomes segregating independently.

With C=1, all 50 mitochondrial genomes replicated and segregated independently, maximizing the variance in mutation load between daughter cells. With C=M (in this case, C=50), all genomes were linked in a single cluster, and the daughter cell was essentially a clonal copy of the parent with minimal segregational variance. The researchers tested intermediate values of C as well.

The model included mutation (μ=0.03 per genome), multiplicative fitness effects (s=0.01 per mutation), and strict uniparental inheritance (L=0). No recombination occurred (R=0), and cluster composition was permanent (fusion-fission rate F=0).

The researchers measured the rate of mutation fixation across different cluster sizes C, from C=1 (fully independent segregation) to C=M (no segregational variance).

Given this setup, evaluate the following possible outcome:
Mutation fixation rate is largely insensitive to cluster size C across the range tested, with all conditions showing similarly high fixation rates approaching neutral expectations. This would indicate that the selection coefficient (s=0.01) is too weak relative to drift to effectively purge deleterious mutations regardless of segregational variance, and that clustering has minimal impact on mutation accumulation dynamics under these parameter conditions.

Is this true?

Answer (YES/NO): NO